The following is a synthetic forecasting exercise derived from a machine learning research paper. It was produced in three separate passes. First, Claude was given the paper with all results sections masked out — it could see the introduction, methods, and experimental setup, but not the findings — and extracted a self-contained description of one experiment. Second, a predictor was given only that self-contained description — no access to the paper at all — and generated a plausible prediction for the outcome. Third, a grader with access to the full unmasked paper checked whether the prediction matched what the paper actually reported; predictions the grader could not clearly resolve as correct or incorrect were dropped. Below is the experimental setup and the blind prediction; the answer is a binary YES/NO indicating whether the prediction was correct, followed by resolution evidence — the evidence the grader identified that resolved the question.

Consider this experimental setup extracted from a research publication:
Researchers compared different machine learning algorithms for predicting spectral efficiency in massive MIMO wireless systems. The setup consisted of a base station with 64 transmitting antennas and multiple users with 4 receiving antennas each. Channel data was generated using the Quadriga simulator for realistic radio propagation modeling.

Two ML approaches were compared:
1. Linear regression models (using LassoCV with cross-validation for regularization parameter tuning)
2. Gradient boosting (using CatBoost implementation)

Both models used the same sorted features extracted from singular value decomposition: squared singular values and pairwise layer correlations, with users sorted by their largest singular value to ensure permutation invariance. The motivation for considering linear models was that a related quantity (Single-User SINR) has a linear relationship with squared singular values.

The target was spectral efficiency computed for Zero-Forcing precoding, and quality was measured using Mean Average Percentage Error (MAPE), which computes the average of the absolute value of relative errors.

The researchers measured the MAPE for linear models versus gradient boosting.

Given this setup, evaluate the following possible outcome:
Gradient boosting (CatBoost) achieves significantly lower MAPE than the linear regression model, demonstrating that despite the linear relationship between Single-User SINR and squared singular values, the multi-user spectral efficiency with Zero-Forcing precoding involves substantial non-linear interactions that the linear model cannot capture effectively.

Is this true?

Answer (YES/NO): YES